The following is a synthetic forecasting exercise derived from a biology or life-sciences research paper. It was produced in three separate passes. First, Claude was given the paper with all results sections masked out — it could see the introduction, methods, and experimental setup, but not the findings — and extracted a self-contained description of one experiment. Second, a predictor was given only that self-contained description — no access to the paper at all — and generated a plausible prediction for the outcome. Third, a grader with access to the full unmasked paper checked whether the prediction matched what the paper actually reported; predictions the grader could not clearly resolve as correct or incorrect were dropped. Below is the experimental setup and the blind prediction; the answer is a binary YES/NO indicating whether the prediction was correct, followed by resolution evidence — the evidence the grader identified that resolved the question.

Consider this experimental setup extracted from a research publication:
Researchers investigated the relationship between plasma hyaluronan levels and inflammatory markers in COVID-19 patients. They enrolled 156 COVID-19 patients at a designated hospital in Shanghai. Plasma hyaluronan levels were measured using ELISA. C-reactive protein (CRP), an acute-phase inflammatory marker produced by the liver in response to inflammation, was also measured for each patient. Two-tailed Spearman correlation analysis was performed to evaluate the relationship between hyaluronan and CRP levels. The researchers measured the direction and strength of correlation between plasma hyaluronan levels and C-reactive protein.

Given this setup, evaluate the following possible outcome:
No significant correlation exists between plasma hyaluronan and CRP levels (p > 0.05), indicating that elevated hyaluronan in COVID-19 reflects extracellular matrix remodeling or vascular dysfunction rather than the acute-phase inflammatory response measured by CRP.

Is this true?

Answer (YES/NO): NO